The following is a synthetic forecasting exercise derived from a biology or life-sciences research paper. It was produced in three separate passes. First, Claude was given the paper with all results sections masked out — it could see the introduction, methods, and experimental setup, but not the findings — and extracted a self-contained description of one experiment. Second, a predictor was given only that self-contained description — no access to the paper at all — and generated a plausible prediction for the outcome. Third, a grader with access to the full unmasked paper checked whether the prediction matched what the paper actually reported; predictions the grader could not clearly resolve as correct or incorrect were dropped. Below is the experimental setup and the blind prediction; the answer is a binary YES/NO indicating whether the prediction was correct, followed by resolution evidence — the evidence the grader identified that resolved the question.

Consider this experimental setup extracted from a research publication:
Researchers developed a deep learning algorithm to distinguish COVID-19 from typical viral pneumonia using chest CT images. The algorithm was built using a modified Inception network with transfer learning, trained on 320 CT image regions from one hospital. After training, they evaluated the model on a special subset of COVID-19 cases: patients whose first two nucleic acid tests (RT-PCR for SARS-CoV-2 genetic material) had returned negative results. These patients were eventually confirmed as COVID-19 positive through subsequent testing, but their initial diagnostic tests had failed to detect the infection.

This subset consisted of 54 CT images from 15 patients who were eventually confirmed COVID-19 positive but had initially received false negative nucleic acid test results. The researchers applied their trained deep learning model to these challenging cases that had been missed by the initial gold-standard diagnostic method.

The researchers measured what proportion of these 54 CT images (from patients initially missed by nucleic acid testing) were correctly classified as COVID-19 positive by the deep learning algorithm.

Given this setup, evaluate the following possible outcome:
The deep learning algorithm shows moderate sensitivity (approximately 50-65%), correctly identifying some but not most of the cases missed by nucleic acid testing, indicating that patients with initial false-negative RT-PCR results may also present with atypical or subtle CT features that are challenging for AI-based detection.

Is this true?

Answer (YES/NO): NO